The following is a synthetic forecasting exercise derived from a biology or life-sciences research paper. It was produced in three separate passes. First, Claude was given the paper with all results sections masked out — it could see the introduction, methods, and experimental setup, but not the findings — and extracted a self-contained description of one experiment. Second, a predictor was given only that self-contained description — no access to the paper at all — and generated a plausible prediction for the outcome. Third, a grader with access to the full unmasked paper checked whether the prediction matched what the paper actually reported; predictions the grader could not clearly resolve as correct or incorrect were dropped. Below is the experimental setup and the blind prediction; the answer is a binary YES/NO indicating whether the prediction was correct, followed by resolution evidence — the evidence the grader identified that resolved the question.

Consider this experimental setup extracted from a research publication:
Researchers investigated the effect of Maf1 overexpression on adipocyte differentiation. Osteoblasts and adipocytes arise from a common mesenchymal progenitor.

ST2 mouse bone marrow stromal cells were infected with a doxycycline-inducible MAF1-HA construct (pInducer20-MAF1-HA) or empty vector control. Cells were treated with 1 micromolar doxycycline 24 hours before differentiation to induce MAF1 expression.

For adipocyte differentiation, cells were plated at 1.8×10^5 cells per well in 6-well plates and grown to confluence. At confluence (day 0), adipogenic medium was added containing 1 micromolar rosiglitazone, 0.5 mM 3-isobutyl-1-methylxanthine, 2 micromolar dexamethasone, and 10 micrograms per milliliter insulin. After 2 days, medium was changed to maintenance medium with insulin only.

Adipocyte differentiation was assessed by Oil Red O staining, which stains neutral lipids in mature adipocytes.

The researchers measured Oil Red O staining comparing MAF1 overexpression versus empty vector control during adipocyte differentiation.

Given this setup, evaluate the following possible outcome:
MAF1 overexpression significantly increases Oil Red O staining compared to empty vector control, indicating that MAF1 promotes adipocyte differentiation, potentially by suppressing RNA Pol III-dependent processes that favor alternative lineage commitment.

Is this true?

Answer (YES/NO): YES